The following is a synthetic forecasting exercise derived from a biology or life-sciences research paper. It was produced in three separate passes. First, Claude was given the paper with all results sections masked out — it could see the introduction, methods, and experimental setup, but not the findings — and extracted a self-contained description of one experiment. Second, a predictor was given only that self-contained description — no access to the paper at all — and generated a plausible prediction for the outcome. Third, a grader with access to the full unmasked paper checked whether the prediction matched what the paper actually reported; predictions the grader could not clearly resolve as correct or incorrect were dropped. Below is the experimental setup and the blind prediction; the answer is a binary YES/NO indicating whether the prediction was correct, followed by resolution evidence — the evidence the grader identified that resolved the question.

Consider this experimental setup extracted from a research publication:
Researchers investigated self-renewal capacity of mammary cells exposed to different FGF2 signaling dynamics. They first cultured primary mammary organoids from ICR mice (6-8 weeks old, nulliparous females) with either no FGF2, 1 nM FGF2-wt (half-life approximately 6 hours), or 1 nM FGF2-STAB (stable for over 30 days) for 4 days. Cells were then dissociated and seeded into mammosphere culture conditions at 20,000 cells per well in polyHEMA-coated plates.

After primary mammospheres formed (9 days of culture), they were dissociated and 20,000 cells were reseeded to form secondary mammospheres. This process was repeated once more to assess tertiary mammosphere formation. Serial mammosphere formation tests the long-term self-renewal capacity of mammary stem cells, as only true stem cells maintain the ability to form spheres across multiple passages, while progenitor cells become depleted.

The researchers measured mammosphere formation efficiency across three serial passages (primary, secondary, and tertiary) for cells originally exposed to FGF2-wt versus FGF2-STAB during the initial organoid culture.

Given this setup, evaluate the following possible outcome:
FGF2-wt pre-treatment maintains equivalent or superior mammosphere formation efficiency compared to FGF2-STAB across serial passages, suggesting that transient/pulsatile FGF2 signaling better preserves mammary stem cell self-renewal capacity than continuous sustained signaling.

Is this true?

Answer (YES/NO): NO